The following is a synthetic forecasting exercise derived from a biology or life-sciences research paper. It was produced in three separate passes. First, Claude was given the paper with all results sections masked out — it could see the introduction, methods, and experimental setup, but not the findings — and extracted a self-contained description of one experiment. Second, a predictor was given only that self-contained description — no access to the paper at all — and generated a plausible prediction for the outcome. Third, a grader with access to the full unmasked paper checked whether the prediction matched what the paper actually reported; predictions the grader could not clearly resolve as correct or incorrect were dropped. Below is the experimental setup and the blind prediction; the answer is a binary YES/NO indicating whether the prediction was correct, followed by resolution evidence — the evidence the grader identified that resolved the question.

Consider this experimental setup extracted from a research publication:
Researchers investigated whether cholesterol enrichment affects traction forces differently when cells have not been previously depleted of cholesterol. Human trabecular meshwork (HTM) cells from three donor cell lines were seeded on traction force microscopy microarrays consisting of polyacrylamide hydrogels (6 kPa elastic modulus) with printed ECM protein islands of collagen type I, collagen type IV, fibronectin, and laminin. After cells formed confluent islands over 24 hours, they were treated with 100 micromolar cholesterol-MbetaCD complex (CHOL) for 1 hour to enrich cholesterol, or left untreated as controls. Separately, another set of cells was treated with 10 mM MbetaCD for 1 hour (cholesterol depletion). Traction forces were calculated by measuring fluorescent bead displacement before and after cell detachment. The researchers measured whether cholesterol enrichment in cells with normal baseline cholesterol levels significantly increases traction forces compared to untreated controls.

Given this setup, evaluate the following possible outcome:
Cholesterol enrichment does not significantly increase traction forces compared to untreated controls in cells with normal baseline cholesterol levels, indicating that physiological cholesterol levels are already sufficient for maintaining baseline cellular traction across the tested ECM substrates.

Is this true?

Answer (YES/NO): YES